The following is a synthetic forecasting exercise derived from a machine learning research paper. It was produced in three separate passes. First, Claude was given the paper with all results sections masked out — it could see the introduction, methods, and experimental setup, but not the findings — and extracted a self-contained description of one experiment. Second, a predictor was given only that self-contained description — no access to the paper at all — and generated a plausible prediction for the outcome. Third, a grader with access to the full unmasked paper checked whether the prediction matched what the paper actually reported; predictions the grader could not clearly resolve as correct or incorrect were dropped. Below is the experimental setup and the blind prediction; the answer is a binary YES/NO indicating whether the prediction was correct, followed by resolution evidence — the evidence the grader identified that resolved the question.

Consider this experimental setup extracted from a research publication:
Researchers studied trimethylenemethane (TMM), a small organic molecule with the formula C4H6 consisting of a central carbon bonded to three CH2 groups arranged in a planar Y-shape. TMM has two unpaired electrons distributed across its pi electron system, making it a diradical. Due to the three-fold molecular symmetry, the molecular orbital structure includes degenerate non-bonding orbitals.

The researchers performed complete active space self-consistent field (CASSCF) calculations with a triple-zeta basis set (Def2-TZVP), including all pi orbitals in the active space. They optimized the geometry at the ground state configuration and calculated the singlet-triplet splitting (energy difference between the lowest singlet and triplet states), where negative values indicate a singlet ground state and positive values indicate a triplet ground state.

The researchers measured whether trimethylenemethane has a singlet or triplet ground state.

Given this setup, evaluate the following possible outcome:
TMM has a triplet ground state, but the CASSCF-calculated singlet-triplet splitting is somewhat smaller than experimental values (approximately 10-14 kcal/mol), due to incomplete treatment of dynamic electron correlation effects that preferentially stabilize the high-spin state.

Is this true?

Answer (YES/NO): NO